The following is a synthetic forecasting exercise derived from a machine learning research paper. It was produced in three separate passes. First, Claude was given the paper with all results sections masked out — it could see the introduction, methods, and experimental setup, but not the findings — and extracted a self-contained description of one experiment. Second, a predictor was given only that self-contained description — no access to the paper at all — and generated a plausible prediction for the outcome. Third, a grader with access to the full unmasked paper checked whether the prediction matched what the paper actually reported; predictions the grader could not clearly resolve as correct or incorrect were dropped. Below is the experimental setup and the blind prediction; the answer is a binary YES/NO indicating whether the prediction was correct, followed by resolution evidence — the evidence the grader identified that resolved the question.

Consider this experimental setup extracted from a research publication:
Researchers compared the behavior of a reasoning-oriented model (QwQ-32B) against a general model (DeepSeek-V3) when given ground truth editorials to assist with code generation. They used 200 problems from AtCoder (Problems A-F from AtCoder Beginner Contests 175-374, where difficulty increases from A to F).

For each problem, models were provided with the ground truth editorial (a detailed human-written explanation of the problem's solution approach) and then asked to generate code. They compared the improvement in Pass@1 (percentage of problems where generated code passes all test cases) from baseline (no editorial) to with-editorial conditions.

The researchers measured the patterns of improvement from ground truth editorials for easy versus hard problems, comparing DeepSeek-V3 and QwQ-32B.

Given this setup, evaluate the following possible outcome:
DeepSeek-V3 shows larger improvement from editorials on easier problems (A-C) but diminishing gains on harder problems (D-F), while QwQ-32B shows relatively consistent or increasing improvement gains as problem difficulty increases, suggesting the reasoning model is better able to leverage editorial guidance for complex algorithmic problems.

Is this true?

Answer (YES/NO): NO